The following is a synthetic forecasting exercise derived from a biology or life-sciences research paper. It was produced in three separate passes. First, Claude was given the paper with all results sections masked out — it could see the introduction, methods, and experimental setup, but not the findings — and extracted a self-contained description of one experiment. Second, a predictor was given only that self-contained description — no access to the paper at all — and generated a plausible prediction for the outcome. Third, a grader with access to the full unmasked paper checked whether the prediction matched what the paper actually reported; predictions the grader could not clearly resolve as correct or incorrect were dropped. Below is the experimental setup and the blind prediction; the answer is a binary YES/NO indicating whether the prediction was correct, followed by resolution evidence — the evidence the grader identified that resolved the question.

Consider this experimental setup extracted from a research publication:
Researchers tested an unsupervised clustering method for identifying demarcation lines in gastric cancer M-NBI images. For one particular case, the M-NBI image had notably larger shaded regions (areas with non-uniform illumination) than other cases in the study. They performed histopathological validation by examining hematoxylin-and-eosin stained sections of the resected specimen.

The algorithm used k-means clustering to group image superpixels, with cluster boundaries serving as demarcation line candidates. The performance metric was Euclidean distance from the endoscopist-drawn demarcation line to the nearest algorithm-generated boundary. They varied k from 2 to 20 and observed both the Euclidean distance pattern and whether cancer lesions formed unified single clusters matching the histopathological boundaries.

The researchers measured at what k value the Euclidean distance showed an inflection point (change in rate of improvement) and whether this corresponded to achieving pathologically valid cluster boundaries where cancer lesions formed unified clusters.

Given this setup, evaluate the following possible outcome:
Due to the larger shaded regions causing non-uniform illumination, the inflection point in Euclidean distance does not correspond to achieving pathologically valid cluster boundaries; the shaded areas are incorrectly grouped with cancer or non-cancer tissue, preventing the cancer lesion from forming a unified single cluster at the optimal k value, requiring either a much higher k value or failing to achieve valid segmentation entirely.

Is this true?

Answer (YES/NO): YES